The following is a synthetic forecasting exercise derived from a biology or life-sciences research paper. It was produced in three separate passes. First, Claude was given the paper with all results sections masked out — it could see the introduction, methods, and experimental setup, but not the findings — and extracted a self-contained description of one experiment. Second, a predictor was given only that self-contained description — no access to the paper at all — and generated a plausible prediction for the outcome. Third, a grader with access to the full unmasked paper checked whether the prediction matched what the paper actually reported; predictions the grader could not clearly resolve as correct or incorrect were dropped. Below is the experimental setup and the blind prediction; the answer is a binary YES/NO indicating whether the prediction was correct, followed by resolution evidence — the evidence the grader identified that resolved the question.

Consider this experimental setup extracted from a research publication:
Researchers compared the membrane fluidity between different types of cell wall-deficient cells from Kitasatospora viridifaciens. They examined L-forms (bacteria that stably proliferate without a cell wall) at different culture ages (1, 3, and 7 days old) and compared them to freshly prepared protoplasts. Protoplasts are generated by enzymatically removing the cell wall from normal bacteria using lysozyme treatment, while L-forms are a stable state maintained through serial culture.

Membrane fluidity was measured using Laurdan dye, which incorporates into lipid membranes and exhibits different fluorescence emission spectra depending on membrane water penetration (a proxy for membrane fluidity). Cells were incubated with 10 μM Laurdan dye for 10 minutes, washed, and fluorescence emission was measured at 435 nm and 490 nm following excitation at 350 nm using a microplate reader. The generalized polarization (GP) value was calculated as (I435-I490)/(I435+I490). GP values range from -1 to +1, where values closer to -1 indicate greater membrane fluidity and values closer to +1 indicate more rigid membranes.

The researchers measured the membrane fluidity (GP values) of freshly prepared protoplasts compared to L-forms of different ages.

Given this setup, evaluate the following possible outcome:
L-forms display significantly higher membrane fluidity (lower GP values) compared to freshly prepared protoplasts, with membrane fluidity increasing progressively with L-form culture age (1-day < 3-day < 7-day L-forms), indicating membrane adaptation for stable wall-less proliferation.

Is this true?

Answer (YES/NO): NO